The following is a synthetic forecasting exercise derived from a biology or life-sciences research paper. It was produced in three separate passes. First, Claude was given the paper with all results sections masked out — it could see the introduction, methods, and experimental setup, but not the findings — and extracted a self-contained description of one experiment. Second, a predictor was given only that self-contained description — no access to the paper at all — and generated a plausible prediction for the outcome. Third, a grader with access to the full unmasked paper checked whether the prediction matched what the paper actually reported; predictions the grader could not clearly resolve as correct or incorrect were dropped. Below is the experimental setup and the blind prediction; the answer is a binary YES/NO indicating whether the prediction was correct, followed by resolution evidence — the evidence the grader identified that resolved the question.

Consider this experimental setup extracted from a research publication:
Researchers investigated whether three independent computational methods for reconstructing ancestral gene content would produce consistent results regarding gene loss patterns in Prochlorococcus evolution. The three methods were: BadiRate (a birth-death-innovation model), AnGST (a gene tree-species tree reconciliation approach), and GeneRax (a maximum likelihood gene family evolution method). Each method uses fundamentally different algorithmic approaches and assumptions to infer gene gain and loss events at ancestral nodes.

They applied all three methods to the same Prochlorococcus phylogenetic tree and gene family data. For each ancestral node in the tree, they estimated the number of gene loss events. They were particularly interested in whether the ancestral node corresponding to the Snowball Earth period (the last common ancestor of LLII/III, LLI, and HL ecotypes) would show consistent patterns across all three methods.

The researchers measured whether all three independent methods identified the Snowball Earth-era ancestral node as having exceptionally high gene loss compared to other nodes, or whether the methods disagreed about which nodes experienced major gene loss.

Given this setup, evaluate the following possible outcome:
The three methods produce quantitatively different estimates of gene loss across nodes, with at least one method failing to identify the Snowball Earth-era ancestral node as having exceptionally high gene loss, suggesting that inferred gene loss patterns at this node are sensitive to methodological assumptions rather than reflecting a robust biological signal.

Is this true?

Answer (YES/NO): NO